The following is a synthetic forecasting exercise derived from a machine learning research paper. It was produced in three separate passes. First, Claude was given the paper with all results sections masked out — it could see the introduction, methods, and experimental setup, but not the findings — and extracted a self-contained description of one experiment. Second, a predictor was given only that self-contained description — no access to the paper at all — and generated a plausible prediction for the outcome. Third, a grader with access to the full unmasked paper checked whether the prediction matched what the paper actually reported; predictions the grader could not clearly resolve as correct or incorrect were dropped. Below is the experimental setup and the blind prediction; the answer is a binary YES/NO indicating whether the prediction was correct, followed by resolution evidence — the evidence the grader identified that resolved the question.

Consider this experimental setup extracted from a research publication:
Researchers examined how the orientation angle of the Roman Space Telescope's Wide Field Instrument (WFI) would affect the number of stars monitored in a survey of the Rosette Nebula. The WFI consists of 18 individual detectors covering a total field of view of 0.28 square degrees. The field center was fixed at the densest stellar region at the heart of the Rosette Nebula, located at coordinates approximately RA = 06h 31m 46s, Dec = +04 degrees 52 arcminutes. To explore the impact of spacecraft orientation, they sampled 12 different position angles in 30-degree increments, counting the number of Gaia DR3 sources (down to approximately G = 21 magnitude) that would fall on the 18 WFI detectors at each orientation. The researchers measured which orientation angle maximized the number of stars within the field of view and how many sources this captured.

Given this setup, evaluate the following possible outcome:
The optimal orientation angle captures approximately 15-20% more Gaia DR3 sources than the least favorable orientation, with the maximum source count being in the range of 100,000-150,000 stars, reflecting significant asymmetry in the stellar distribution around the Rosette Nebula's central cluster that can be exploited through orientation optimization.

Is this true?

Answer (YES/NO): NO